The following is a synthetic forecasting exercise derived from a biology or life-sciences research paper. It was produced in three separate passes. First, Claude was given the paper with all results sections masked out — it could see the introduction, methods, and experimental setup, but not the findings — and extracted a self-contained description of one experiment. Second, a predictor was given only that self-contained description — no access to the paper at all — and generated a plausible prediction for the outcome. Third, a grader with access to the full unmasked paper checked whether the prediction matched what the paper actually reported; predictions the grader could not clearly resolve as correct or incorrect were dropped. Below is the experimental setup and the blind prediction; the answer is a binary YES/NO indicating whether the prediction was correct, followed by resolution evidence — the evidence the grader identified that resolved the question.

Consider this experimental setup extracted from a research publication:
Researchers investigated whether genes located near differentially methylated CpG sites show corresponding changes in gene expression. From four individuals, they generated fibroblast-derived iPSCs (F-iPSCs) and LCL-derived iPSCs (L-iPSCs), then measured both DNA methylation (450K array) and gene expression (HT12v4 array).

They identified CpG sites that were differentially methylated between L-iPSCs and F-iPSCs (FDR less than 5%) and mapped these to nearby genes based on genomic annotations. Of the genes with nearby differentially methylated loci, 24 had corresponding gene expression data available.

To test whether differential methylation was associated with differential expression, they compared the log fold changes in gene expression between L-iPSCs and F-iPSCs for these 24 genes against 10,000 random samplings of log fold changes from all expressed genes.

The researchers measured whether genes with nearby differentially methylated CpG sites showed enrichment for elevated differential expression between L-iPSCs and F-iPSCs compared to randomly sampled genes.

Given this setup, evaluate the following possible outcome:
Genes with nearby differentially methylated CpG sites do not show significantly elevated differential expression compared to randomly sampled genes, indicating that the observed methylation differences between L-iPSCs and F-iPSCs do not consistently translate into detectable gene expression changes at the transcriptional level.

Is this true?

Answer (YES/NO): YES